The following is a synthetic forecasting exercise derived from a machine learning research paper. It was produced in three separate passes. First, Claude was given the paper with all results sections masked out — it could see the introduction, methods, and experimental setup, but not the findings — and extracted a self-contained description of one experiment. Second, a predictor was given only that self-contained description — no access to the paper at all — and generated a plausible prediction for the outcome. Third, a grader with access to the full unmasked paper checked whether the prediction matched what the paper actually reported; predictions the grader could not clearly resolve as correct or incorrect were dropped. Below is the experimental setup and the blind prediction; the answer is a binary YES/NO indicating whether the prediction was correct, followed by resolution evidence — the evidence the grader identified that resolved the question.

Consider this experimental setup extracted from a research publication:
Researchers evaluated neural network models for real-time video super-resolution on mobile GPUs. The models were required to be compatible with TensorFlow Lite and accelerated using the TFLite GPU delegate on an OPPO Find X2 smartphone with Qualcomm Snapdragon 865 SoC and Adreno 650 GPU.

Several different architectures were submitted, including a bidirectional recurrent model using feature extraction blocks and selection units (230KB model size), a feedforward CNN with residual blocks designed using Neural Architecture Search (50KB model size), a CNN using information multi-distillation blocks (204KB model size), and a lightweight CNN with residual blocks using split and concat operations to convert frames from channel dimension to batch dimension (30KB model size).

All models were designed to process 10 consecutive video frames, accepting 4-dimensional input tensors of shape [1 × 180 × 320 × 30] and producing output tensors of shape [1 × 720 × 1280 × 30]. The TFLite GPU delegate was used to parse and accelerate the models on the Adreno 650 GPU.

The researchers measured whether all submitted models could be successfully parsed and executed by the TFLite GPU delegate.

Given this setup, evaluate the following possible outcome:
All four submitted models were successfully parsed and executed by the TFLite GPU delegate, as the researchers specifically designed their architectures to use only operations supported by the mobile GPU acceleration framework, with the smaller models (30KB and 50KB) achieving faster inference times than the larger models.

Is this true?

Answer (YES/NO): NO